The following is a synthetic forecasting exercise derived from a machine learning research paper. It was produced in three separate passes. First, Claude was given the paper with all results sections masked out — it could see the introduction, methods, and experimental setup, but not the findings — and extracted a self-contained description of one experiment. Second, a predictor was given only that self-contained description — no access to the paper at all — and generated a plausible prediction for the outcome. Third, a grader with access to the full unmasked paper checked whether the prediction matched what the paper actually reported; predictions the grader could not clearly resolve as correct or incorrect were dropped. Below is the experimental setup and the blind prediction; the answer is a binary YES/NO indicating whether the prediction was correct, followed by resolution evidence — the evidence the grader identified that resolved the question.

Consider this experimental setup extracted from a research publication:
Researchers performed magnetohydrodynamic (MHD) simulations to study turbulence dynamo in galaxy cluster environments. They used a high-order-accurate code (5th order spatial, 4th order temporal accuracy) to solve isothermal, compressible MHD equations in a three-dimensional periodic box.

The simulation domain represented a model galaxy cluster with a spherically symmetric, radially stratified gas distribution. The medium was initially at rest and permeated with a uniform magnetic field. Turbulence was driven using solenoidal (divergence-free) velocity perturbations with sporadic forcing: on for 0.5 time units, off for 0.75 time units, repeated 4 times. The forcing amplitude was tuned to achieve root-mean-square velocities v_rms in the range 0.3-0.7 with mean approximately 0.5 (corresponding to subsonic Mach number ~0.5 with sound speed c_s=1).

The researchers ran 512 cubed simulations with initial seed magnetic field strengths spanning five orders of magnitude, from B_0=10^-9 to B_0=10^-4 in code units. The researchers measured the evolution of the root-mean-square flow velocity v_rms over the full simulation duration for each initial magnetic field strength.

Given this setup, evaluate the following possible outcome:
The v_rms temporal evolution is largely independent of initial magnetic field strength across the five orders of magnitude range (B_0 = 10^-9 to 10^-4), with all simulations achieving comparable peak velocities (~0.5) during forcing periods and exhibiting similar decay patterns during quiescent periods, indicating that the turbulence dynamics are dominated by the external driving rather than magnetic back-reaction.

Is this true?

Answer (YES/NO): YES